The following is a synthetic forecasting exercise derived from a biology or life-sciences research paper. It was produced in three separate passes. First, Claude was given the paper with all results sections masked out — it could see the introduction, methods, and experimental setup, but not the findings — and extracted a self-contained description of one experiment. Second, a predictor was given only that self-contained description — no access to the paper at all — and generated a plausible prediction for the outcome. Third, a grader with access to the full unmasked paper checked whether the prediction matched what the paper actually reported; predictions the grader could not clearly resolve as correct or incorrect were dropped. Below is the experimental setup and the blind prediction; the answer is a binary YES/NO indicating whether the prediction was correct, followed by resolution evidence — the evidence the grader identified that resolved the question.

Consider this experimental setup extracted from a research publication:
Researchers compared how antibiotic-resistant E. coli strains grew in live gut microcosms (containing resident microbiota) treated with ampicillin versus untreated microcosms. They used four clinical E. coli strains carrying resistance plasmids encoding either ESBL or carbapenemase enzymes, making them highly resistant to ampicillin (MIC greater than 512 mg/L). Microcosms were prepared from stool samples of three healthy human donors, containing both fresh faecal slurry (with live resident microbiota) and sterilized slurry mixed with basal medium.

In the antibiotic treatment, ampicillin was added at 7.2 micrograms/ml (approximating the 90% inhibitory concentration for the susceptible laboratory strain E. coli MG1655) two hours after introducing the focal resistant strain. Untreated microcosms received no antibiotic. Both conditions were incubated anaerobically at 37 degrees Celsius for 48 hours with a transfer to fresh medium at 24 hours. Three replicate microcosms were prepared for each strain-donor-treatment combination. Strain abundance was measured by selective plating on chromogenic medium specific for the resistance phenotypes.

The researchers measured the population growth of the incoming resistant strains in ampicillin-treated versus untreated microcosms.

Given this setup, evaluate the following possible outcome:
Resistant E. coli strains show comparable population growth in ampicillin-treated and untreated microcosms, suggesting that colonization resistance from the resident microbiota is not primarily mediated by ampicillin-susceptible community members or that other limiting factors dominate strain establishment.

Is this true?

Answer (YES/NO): NO